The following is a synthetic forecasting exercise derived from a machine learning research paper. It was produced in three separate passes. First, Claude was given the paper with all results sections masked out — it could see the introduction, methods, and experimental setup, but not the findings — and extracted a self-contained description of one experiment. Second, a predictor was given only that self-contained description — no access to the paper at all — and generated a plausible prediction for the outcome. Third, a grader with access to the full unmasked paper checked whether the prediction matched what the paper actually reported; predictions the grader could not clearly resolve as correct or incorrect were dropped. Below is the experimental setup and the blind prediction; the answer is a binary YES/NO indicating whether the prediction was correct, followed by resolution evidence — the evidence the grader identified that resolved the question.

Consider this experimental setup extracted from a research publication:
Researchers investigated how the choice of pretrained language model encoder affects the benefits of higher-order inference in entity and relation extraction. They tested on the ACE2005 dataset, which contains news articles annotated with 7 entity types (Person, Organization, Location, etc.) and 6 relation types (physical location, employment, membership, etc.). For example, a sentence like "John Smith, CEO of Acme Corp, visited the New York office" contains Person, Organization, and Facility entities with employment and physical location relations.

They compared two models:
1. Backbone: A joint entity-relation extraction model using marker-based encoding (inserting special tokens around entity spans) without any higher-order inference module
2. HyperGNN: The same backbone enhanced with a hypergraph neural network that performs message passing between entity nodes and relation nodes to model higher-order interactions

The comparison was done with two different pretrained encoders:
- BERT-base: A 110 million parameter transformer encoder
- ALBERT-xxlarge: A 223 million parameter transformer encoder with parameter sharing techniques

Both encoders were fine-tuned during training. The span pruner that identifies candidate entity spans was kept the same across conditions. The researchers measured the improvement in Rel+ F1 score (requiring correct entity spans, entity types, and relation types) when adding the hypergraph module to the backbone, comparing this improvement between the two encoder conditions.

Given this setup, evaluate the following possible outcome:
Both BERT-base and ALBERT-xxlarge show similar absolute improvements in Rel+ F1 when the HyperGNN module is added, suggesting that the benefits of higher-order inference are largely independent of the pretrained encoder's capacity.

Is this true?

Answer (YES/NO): NO